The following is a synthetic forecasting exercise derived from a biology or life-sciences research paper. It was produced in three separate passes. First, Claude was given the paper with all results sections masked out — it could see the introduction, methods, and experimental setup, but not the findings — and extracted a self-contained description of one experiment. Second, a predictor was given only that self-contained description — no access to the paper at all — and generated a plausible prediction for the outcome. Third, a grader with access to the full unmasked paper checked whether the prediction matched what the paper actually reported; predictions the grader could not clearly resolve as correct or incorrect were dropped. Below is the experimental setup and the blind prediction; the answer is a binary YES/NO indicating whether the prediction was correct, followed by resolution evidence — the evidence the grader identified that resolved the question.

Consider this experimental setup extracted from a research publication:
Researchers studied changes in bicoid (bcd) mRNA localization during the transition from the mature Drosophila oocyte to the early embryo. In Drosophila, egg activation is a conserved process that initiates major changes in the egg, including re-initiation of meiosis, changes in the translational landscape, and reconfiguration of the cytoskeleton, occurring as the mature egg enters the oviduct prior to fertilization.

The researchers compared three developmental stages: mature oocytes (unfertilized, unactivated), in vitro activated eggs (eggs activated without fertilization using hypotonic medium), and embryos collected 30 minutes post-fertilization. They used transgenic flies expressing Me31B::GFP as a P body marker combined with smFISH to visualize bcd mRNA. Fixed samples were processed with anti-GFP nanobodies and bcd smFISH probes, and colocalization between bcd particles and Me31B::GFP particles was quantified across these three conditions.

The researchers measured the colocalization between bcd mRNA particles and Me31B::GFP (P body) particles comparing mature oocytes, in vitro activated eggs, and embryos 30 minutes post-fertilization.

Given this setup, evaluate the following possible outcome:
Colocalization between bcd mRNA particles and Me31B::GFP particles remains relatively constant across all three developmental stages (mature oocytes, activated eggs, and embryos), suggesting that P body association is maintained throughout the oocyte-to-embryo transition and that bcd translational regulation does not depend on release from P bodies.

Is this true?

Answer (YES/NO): NO